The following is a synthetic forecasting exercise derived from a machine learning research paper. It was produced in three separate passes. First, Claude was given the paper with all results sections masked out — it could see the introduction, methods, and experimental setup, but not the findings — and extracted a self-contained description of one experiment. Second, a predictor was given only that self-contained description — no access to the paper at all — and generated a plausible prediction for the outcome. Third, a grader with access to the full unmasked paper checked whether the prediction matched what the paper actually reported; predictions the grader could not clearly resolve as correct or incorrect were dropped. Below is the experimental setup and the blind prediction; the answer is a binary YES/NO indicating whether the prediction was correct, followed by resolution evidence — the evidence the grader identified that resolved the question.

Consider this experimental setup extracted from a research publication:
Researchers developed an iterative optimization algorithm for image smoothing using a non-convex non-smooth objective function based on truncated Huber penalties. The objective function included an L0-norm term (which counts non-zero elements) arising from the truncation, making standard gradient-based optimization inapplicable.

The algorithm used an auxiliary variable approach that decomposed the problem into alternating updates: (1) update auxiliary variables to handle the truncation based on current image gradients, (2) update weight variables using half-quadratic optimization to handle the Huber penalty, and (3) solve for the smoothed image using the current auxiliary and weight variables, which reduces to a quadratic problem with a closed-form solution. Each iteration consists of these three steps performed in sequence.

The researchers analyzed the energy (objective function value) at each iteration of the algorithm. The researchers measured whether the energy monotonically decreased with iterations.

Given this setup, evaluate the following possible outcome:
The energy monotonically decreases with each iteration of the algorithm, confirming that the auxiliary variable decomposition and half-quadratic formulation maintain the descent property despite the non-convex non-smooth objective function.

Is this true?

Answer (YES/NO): YES